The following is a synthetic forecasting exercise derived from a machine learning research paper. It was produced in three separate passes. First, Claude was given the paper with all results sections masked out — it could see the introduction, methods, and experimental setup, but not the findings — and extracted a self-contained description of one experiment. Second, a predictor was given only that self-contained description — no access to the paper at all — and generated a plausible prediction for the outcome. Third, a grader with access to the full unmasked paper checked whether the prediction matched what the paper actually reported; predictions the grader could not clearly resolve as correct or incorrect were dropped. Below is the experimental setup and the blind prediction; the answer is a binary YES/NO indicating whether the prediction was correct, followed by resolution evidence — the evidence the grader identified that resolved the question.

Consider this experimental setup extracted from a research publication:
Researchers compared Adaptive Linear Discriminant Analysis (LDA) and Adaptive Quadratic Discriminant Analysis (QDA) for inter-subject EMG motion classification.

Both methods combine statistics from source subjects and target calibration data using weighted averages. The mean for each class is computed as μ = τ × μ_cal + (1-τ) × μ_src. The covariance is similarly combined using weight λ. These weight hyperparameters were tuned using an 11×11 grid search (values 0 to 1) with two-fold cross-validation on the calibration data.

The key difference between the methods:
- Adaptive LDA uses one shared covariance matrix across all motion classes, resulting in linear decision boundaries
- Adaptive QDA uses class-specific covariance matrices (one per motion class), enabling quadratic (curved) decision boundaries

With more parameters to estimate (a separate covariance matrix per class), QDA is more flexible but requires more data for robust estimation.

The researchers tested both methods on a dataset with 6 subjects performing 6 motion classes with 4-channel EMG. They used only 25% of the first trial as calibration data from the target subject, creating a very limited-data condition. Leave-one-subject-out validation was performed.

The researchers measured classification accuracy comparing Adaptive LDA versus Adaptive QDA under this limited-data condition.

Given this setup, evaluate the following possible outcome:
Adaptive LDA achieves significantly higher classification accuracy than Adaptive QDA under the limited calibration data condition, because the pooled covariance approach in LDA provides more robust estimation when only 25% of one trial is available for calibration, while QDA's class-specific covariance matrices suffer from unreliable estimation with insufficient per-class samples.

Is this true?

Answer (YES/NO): YES